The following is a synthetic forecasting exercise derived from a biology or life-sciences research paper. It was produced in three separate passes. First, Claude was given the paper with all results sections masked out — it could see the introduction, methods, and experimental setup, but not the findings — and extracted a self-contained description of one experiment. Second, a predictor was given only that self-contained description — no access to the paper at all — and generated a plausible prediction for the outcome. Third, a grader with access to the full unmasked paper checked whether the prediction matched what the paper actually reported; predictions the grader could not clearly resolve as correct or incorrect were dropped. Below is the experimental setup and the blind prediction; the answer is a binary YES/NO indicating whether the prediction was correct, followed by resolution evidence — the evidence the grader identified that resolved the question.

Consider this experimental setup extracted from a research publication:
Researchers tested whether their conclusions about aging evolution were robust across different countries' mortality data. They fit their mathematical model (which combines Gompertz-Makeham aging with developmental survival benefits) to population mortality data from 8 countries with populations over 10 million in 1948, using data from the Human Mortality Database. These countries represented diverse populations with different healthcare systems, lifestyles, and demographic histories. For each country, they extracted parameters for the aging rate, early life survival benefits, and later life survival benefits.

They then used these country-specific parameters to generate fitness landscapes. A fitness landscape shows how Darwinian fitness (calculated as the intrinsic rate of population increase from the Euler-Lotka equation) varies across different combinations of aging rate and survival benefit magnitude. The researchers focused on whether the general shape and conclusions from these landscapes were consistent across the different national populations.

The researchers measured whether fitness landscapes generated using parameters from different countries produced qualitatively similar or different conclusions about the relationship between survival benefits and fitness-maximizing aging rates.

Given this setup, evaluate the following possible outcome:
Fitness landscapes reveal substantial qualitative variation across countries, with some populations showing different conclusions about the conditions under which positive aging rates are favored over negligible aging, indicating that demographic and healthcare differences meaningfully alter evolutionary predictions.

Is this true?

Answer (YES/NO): NO